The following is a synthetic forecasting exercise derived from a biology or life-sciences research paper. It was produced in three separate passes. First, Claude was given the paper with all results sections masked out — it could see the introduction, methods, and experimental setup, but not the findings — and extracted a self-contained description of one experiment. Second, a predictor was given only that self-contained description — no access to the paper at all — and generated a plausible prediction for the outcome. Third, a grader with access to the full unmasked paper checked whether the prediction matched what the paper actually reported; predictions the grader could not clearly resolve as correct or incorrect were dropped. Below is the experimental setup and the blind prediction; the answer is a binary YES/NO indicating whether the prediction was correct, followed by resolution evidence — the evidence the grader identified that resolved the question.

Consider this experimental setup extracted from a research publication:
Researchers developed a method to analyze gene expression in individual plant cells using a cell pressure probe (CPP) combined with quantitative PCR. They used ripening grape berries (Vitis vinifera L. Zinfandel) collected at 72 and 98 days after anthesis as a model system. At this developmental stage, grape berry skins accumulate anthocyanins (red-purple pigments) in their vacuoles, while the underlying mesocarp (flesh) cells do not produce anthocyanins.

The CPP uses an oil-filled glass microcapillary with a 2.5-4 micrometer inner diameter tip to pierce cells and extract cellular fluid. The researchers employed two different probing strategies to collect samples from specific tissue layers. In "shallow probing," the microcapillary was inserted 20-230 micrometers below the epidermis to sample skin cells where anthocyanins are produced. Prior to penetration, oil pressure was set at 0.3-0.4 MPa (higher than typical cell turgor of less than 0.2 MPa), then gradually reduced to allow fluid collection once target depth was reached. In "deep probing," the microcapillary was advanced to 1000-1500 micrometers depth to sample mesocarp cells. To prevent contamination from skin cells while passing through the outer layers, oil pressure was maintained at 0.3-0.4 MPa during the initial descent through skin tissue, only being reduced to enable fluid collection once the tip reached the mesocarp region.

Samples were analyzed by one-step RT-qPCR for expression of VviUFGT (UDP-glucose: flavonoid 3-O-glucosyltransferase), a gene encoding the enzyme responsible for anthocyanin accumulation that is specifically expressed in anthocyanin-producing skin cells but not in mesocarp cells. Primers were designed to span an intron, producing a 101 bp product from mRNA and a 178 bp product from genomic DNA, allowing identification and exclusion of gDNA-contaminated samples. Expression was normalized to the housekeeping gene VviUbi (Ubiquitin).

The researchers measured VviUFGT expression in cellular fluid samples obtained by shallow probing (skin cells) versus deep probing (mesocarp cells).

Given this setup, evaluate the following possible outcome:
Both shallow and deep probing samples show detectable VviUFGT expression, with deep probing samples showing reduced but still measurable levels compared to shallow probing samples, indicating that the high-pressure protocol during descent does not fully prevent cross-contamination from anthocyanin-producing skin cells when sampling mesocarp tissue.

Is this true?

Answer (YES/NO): NO